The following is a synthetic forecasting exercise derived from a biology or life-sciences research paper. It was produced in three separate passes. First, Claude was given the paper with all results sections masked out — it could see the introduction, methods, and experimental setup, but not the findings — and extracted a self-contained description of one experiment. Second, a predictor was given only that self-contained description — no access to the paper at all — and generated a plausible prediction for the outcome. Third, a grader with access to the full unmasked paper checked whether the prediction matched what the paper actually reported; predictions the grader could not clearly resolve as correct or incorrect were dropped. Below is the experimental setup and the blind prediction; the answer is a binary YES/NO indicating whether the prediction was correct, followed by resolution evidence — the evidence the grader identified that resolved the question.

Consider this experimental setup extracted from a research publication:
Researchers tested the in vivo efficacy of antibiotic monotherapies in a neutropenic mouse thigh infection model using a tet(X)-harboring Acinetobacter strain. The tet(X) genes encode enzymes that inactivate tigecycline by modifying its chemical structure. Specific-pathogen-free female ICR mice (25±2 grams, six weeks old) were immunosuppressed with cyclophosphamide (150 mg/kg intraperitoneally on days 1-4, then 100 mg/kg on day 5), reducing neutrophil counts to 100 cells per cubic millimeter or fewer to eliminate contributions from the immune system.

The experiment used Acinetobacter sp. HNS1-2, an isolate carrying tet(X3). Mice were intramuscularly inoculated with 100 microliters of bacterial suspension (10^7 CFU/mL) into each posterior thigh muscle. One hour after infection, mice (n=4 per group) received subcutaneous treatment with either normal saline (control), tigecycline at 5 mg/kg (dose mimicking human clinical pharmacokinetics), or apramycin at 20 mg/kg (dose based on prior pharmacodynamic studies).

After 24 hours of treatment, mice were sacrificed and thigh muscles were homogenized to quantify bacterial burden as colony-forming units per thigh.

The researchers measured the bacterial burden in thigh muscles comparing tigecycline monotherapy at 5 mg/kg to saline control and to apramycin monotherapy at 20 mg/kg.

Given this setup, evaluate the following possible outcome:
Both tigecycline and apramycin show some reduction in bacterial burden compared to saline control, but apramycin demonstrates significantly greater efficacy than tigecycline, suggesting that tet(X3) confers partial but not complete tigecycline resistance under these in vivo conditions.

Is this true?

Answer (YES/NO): NO